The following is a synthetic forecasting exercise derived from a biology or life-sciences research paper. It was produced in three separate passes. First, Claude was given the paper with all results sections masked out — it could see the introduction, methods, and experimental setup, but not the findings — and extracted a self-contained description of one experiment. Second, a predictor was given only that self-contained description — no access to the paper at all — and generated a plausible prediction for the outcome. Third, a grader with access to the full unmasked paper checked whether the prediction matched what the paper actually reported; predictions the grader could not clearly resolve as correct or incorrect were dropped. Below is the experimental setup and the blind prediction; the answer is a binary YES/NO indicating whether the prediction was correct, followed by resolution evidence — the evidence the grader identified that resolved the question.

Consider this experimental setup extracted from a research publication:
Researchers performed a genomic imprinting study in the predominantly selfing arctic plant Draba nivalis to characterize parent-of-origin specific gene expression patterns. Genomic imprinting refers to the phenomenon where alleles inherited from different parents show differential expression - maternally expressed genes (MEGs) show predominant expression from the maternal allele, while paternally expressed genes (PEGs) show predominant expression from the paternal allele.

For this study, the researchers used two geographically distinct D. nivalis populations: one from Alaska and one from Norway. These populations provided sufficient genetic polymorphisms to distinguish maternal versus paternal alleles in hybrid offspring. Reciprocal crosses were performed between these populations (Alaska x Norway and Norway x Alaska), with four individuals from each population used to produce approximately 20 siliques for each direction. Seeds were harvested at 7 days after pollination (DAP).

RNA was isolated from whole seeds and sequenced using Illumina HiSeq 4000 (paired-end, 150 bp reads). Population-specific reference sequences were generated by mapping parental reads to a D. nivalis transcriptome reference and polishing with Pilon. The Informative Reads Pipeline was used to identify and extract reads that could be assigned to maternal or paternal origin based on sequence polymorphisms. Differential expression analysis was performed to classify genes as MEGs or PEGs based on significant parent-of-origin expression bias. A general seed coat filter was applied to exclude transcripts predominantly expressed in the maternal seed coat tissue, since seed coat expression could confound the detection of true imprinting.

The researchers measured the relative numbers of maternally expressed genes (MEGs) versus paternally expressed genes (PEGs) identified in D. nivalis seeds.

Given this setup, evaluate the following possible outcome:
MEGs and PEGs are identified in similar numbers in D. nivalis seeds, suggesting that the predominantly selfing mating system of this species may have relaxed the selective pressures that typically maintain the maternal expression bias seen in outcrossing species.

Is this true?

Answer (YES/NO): NO